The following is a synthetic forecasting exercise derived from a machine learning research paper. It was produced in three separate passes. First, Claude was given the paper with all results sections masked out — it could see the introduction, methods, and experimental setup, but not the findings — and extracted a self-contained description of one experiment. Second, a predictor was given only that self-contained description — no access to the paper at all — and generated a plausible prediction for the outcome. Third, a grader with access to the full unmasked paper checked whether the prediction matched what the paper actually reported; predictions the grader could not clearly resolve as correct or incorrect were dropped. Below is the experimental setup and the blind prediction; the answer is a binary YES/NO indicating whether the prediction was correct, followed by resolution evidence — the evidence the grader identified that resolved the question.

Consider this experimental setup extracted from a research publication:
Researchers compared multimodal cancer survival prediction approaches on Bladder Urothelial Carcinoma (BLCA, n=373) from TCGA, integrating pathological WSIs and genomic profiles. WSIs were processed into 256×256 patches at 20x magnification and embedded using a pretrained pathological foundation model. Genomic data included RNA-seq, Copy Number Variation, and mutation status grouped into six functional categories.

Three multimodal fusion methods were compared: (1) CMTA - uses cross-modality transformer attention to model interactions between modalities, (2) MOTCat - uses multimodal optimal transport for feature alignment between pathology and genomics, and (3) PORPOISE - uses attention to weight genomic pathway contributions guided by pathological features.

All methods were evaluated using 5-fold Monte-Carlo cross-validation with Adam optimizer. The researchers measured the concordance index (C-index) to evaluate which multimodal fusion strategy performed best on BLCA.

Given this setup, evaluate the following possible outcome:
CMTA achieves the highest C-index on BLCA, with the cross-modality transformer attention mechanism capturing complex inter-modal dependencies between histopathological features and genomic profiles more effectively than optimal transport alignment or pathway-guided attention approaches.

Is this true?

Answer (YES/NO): NO